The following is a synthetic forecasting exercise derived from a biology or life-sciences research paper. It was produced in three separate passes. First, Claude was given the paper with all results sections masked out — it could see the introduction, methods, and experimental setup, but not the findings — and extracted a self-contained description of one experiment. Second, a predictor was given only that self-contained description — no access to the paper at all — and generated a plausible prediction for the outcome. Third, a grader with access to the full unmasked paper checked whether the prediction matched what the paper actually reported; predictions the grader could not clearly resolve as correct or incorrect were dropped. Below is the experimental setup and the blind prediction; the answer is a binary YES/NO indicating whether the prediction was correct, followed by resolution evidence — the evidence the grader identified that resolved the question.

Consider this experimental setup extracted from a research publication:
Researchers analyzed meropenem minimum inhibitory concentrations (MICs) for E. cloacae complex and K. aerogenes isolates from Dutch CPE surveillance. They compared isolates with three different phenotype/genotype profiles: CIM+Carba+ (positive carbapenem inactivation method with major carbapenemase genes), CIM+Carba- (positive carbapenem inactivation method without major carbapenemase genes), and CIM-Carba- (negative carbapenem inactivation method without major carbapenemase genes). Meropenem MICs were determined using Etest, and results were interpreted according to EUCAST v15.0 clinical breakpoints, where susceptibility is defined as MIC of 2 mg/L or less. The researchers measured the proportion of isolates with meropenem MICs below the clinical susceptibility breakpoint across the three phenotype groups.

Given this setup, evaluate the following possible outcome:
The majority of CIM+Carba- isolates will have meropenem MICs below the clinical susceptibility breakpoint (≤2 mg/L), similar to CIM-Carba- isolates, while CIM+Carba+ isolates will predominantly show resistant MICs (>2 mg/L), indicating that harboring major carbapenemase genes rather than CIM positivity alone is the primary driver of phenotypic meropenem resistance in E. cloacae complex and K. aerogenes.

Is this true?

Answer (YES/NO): NO